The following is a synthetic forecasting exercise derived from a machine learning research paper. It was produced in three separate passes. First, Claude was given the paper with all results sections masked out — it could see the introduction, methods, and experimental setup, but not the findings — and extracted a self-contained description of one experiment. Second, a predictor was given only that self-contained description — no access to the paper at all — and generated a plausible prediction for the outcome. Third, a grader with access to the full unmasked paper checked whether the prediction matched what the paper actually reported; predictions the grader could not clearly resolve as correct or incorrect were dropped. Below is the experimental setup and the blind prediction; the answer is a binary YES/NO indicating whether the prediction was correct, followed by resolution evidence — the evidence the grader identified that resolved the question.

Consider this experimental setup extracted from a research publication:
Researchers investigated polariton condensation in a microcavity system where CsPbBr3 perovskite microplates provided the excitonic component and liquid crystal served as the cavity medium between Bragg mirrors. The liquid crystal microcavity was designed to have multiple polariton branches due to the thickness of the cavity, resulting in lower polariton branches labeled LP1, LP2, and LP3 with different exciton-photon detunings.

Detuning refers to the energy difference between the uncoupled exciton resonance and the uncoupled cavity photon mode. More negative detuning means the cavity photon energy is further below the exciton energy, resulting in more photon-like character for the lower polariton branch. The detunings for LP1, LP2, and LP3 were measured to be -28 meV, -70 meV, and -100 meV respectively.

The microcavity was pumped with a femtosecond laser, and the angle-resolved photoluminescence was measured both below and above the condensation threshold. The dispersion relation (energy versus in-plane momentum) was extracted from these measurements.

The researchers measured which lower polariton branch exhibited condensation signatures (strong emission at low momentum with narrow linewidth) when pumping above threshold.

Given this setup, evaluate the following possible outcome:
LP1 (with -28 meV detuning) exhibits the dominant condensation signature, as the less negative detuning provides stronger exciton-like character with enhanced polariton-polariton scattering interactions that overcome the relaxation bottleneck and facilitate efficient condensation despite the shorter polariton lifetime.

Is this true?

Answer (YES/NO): NO